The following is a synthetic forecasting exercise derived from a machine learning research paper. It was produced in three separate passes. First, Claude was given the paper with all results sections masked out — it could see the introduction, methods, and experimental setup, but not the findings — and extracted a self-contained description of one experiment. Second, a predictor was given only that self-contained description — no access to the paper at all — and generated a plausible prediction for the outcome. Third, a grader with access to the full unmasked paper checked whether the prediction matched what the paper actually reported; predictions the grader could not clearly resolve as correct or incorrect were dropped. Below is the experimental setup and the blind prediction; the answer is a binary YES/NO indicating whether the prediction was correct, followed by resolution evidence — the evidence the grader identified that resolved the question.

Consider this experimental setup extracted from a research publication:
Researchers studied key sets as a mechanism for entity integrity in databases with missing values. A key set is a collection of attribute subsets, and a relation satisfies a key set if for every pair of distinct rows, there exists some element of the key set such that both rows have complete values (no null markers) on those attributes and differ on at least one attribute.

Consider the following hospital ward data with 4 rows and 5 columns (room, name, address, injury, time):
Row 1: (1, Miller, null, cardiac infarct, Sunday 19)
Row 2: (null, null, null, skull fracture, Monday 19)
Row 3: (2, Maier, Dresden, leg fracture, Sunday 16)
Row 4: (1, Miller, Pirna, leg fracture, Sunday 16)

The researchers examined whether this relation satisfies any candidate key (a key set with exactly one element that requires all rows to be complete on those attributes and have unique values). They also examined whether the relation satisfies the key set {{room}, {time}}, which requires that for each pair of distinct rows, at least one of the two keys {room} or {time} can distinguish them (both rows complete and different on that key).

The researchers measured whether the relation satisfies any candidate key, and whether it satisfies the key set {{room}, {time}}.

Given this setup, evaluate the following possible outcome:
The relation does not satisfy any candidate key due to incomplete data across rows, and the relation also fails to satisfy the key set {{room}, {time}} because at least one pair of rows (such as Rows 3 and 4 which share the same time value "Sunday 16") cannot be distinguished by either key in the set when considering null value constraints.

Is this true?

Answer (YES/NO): NO